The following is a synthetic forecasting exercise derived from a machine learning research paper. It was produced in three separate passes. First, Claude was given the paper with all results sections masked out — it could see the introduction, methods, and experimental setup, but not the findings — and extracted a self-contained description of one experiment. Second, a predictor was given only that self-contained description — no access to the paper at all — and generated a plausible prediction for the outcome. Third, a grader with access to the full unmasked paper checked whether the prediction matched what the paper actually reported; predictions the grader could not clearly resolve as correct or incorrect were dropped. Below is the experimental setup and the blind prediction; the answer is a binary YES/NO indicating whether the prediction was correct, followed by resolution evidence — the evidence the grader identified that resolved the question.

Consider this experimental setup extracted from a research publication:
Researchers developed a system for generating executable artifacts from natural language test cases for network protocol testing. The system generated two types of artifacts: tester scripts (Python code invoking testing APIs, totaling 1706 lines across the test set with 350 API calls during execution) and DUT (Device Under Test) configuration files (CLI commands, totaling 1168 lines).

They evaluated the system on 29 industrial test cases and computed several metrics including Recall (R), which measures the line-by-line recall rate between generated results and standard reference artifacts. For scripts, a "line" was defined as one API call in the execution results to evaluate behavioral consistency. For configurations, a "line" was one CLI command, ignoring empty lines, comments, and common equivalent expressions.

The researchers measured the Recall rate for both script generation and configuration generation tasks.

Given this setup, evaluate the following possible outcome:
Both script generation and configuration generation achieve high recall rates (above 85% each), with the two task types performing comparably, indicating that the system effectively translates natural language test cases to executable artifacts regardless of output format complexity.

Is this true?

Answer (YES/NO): YES